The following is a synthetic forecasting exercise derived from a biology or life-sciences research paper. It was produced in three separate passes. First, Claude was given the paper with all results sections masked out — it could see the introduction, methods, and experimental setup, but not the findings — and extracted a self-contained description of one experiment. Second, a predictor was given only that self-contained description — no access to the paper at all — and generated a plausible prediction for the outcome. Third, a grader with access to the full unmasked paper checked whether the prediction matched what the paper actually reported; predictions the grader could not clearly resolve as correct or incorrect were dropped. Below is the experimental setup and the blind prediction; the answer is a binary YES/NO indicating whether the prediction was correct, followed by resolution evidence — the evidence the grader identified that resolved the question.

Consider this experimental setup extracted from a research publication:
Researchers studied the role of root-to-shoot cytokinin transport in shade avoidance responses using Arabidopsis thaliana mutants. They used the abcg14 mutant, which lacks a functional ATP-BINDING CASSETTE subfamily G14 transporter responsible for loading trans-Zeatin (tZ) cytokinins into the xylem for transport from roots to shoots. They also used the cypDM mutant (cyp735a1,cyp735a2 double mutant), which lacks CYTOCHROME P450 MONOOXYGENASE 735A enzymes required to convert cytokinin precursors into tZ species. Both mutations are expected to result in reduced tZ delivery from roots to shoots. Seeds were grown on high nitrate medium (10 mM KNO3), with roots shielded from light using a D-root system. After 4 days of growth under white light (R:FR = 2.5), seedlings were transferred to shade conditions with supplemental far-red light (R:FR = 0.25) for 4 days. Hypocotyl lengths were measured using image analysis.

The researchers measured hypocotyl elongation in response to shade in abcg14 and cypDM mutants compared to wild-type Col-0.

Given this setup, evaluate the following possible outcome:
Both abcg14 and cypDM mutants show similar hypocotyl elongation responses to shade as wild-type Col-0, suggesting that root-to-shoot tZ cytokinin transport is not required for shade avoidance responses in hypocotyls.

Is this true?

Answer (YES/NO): NO